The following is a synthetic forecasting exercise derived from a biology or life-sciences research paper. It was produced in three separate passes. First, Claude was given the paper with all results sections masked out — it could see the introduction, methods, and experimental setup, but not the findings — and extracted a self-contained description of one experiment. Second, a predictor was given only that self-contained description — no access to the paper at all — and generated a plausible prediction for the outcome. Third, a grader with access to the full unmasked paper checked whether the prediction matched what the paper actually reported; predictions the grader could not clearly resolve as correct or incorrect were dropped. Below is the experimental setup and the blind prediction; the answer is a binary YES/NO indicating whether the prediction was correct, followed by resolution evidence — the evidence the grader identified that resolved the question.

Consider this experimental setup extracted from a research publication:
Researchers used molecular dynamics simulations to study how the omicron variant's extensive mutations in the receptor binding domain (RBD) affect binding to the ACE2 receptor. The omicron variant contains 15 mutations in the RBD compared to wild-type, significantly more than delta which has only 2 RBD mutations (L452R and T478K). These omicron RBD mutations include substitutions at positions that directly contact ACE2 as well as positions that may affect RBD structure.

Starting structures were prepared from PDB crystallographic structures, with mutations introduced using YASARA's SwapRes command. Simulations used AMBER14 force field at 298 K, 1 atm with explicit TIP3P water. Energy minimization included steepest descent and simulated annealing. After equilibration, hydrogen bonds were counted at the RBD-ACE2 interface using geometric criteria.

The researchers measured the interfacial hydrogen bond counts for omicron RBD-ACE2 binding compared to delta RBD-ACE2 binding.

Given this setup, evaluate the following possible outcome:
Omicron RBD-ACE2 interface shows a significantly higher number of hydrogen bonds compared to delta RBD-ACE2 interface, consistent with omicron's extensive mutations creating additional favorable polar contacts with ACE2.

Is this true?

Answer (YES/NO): NO